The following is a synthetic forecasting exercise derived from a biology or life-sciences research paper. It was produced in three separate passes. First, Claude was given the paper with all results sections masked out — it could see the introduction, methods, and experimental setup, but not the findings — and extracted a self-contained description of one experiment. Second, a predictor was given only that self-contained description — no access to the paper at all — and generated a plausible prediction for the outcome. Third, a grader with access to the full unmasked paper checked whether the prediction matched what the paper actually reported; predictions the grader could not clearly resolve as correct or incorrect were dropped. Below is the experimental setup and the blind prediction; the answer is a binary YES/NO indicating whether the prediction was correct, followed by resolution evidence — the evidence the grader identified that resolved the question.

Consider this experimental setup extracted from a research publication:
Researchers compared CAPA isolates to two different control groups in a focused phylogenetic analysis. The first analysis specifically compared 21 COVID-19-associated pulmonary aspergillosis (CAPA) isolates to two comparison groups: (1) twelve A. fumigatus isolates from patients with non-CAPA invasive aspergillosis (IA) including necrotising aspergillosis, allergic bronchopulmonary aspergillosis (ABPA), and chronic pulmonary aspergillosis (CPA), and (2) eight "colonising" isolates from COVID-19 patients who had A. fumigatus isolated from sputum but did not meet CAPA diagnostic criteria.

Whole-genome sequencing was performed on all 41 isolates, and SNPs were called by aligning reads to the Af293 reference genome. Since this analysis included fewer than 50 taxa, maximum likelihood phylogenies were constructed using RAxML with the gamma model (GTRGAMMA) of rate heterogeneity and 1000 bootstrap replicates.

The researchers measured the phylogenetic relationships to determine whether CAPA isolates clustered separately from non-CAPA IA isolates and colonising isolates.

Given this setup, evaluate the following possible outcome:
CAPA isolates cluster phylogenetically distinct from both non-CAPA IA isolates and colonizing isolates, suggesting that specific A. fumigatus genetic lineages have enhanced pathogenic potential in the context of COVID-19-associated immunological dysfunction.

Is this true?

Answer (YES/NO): NO